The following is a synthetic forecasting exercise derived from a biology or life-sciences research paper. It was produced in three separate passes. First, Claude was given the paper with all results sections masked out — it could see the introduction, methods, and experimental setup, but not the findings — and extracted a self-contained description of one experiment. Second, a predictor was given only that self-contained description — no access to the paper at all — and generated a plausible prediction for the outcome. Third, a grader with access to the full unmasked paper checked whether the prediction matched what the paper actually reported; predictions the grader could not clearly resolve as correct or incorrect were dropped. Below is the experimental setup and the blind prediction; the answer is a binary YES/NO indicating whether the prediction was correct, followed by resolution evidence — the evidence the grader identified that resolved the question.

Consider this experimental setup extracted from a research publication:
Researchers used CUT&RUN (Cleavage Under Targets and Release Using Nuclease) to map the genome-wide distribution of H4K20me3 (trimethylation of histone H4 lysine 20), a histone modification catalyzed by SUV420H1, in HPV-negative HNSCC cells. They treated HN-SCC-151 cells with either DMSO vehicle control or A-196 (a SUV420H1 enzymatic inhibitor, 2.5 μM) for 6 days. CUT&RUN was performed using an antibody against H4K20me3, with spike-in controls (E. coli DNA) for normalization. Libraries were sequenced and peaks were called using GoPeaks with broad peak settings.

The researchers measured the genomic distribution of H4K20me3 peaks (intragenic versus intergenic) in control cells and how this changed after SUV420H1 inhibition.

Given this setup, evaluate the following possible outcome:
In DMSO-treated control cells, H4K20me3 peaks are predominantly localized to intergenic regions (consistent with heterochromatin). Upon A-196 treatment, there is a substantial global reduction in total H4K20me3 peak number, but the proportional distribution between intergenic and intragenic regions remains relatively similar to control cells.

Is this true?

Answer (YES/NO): NO